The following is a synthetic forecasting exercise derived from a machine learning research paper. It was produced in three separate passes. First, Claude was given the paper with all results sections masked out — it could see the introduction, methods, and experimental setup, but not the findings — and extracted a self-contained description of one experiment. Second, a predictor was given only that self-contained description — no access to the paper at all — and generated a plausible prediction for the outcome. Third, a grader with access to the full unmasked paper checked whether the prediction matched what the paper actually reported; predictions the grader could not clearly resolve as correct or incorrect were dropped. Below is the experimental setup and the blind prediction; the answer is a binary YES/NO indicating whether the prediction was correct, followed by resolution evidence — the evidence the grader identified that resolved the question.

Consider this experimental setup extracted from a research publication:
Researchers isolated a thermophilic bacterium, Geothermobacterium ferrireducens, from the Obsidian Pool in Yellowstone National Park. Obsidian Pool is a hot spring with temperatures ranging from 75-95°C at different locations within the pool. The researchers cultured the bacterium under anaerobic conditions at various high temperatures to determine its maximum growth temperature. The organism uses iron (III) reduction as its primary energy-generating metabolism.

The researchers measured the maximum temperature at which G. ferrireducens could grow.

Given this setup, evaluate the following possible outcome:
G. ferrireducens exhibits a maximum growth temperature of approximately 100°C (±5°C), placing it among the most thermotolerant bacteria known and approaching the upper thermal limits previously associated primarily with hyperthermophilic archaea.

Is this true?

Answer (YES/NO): YES